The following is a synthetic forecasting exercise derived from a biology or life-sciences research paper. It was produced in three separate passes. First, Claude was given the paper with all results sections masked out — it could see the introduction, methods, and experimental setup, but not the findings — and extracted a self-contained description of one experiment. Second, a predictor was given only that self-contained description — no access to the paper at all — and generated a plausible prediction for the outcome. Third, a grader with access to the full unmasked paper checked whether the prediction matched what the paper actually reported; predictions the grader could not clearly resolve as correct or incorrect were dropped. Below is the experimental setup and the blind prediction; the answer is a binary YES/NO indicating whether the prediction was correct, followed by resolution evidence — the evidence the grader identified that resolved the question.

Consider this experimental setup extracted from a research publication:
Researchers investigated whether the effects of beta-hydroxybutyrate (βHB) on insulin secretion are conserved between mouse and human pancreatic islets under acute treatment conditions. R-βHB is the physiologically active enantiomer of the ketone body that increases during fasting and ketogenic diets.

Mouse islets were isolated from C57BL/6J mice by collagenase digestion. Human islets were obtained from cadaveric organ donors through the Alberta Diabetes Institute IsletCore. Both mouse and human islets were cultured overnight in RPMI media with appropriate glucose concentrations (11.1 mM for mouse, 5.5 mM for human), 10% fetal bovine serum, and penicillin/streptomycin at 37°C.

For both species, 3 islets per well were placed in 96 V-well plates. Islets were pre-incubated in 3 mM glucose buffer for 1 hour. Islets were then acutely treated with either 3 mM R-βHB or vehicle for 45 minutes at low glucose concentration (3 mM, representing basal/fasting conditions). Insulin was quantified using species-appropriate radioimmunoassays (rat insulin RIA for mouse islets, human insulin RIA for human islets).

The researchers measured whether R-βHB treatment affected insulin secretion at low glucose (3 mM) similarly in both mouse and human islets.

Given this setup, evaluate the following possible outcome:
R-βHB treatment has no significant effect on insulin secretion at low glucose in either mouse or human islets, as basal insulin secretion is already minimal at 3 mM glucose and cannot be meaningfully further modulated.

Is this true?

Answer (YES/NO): NO